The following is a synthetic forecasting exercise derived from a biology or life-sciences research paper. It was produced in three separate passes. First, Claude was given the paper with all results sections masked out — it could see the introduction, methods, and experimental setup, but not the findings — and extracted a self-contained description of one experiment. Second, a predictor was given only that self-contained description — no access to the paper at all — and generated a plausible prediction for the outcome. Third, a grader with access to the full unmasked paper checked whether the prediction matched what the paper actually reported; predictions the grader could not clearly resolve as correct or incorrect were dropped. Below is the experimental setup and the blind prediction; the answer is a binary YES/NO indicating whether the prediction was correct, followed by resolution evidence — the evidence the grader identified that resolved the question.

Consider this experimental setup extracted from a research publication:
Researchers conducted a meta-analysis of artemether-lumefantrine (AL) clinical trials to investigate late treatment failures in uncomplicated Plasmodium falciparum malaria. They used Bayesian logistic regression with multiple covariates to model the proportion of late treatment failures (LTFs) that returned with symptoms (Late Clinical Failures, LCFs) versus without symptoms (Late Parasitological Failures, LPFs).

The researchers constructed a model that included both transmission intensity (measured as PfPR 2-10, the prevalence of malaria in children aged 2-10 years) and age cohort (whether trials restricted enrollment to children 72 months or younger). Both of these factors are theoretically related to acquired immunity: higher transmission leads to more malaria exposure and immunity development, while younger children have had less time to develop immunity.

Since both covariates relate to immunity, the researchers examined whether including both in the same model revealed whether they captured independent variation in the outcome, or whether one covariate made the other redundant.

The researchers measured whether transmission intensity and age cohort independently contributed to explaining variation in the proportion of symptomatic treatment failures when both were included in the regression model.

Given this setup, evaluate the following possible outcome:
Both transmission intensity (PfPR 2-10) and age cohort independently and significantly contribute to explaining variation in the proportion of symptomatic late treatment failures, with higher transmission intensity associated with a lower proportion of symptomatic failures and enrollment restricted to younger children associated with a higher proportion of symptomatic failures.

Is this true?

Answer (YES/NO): YES